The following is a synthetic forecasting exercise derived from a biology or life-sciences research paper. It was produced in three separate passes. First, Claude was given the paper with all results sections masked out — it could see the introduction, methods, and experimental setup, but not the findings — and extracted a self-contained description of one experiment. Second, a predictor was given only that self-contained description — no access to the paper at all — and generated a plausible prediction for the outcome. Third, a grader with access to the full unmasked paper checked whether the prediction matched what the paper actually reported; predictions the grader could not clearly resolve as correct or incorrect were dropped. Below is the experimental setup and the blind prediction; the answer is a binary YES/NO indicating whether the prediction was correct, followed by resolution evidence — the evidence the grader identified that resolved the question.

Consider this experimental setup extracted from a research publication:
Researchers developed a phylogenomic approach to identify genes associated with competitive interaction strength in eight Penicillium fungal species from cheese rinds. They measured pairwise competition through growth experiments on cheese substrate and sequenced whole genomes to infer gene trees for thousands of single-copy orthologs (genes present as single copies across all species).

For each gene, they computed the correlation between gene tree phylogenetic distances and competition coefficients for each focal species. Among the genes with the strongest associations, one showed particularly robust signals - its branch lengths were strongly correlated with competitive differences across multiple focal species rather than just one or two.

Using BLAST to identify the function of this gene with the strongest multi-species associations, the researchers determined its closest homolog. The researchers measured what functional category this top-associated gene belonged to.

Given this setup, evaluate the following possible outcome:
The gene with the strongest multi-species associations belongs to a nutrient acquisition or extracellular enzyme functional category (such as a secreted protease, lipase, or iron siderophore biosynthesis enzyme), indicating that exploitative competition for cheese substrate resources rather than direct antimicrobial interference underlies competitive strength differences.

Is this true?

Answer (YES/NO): NO